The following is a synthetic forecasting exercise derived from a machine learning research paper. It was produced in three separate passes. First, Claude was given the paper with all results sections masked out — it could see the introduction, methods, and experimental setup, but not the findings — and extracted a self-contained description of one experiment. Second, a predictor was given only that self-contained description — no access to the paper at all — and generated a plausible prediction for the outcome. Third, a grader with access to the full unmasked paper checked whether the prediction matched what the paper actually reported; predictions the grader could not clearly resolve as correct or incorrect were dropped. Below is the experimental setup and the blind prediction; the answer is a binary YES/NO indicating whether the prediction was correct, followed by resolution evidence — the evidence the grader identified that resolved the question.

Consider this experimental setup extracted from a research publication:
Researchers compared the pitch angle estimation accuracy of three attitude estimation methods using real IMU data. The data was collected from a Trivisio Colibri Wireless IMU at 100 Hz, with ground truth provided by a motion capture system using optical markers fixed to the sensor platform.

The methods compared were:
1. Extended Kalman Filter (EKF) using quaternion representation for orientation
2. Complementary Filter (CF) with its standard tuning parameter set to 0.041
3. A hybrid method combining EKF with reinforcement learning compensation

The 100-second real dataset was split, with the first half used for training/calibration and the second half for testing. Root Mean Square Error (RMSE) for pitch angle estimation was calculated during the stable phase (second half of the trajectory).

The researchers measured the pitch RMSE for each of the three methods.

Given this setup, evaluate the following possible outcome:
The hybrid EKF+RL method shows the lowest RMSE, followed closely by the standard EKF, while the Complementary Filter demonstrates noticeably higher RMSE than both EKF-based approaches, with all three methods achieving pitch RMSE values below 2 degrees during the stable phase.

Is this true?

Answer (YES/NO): NO